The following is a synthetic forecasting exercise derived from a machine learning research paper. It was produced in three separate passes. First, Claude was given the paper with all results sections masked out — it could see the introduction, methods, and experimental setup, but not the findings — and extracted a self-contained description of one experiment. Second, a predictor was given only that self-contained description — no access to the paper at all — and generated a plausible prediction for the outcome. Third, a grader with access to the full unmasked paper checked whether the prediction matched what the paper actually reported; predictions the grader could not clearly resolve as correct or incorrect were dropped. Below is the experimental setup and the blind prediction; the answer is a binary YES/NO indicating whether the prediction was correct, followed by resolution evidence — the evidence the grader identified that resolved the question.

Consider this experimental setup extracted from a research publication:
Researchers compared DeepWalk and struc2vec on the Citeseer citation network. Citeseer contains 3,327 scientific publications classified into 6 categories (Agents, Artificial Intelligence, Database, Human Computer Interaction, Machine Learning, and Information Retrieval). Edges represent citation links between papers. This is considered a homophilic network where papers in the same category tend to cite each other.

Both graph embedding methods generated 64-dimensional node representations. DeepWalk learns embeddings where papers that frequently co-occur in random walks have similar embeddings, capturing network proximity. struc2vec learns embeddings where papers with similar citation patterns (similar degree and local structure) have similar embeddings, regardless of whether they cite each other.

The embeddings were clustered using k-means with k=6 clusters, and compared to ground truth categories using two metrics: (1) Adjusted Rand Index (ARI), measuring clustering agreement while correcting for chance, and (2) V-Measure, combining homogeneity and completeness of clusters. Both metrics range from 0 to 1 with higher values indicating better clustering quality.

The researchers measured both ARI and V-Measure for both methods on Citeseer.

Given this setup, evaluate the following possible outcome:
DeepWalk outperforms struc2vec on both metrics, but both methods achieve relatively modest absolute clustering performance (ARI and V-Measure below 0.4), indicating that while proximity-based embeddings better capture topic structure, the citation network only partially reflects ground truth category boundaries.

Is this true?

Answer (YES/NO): YES